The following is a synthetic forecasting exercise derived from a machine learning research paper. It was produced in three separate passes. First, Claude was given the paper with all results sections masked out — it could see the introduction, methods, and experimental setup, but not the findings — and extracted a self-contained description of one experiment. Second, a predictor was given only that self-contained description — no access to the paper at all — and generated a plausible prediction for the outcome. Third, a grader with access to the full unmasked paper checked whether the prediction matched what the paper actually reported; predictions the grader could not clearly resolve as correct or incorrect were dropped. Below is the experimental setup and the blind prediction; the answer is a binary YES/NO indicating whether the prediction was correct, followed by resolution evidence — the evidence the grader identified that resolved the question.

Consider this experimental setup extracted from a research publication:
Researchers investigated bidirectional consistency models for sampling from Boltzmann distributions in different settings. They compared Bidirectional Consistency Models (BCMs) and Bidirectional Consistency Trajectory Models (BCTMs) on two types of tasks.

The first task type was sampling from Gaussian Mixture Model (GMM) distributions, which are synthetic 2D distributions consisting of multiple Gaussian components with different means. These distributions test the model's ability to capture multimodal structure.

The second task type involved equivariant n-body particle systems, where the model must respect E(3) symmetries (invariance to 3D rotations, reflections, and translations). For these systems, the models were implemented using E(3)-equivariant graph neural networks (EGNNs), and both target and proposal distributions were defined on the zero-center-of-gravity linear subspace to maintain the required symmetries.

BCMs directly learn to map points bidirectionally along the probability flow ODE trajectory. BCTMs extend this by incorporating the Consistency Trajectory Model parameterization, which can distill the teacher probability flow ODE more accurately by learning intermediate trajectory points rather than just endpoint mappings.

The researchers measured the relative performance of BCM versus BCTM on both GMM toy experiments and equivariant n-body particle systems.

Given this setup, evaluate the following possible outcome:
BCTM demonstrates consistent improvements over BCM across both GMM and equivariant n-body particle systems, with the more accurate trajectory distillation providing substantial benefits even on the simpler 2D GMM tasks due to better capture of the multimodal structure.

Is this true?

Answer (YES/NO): NO